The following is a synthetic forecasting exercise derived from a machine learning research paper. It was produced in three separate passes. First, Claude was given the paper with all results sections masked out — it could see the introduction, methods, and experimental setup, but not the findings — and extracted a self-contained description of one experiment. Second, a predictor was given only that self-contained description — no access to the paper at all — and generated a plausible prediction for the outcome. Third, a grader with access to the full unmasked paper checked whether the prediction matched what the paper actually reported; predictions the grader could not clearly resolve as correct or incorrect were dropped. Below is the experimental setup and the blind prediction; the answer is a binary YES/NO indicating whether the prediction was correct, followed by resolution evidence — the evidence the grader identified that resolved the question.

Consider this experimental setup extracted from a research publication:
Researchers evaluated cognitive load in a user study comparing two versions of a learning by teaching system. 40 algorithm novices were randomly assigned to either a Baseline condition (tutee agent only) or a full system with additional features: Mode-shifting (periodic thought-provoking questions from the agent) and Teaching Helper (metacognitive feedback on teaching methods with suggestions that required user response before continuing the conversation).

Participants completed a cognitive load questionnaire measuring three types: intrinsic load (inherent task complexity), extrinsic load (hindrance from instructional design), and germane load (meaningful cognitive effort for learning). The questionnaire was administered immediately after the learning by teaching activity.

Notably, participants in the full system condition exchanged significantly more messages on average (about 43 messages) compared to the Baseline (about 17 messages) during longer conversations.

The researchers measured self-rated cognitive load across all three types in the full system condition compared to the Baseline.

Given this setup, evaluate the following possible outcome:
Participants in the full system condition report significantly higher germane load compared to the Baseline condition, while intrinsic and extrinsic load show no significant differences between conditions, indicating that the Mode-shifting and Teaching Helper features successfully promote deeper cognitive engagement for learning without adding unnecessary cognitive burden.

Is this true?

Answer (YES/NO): NO